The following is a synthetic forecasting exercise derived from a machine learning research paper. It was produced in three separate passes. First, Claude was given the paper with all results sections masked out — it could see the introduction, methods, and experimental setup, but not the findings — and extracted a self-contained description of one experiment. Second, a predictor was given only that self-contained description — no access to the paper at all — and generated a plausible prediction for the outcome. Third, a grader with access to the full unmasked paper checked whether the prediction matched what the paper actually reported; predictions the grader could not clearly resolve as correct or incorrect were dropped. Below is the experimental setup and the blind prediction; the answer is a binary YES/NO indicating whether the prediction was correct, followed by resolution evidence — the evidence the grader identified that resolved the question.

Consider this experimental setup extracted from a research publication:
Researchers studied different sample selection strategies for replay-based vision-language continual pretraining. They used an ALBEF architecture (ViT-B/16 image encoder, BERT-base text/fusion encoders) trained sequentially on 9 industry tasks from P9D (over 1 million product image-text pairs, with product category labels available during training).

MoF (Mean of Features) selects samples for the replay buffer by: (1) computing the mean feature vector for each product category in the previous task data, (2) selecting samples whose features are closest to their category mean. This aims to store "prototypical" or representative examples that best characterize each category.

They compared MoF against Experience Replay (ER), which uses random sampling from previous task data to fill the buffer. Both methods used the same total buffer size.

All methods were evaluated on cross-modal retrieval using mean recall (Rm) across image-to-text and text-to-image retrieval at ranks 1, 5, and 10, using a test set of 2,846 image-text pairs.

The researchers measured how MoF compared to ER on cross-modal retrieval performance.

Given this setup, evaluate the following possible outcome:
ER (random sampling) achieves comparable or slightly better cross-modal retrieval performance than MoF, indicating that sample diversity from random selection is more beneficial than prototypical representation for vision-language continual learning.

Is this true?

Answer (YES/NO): YES